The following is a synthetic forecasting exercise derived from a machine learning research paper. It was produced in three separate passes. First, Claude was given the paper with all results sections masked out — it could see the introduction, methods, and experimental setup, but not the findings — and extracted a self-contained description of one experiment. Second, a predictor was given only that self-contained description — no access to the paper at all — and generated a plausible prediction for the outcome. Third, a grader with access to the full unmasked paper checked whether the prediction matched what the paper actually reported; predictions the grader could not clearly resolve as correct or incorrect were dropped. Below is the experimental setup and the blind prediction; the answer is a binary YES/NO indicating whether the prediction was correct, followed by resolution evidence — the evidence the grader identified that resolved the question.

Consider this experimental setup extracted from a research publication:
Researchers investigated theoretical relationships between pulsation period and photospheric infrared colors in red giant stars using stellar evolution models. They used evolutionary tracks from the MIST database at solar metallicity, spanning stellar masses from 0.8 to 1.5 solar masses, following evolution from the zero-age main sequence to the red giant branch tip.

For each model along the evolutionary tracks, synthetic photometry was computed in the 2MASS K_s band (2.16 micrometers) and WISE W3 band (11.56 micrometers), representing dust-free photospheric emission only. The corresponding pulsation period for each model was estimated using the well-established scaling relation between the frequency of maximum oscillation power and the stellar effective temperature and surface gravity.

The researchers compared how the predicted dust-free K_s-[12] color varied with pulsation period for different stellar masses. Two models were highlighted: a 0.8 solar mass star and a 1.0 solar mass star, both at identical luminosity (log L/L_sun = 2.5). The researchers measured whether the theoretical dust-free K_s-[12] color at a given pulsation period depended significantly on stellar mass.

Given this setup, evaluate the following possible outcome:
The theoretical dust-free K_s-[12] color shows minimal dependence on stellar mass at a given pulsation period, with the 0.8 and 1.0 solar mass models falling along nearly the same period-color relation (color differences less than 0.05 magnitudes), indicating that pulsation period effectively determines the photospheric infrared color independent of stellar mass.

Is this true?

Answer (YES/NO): YES